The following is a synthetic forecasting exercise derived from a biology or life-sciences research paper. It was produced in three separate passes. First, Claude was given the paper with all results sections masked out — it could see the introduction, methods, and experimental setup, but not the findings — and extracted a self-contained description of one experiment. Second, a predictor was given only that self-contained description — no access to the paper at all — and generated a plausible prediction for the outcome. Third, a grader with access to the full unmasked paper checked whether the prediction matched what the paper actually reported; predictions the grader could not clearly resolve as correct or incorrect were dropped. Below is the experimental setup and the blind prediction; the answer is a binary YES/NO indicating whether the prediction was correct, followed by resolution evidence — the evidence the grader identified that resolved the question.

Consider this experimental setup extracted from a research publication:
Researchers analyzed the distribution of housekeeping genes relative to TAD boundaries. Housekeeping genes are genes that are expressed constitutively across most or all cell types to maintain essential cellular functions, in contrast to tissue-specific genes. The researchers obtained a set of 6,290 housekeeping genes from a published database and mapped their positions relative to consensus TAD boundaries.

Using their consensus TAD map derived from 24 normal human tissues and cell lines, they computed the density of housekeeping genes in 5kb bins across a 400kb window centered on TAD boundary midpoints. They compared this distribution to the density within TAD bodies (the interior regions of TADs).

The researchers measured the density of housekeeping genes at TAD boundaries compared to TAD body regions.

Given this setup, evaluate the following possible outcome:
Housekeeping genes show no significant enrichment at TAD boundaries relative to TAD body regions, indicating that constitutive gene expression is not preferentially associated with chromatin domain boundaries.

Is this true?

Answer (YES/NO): NO